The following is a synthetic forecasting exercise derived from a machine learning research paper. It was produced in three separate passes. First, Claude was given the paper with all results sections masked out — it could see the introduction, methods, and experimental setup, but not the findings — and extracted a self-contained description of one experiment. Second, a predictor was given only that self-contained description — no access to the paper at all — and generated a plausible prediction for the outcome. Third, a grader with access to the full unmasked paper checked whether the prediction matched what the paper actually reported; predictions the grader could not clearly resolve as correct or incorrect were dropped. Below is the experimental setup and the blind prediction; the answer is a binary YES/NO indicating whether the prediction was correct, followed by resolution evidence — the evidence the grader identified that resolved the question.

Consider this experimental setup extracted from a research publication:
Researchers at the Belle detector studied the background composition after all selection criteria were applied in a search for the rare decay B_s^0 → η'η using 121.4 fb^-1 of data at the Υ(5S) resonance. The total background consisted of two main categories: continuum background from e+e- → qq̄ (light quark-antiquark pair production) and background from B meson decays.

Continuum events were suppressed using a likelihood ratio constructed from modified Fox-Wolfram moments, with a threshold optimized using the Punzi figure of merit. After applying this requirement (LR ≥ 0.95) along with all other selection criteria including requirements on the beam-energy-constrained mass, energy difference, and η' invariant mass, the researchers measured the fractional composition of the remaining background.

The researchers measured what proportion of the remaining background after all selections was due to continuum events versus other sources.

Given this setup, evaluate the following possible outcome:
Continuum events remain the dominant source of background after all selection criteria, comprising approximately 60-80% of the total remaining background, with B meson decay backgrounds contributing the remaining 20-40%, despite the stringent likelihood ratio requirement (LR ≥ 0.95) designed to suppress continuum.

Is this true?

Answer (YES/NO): NO